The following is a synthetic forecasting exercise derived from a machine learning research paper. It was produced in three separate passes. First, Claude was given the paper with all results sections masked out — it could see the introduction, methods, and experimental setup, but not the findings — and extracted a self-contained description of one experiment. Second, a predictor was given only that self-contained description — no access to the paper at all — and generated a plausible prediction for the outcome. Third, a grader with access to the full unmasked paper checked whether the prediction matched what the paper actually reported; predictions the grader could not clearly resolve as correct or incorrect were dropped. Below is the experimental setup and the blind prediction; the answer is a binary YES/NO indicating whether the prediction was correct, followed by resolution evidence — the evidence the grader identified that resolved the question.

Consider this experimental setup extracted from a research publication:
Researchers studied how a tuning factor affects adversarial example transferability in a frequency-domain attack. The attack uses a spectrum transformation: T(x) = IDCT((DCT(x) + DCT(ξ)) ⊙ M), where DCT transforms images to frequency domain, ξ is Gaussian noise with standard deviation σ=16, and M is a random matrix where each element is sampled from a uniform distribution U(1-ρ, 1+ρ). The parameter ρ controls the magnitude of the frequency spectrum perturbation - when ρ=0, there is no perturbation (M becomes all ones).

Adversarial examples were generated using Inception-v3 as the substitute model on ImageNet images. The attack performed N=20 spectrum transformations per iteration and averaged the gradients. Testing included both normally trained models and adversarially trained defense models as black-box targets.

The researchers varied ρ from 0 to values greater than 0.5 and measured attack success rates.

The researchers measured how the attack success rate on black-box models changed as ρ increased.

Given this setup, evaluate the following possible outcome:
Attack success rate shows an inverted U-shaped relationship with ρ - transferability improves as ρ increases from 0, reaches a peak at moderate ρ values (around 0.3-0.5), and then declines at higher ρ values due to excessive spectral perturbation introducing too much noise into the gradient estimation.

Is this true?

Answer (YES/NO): YES